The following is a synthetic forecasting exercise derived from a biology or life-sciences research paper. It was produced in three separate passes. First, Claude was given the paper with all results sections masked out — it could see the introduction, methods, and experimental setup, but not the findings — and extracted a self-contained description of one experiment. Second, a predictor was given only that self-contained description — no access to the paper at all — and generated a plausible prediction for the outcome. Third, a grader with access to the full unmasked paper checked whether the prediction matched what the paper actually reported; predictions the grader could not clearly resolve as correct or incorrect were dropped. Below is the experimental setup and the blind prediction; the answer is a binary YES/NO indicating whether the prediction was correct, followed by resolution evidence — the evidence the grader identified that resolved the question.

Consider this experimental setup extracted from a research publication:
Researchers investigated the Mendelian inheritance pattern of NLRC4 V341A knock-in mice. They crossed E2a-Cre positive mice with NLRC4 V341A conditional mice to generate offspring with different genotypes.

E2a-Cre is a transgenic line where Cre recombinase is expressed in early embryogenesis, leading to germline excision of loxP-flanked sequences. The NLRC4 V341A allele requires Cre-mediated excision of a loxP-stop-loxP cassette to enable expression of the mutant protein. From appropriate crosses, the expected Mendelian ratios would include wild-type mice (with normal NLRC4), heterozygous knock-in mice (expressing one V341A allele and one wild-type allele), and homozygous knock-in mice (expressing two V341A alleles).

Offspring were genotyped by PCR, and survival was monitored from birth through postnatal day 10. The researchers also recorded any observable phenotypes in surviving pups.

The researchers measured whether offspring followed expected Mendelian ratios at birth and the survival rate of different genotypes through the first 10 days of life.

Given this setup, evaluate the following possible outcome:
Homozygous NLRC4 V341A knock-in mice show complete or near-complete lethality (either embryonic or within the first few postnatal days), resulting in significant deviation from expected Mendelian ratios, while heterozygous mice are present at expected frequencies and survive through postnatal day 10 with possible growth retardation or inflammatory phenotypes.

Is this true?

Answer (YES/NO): NO